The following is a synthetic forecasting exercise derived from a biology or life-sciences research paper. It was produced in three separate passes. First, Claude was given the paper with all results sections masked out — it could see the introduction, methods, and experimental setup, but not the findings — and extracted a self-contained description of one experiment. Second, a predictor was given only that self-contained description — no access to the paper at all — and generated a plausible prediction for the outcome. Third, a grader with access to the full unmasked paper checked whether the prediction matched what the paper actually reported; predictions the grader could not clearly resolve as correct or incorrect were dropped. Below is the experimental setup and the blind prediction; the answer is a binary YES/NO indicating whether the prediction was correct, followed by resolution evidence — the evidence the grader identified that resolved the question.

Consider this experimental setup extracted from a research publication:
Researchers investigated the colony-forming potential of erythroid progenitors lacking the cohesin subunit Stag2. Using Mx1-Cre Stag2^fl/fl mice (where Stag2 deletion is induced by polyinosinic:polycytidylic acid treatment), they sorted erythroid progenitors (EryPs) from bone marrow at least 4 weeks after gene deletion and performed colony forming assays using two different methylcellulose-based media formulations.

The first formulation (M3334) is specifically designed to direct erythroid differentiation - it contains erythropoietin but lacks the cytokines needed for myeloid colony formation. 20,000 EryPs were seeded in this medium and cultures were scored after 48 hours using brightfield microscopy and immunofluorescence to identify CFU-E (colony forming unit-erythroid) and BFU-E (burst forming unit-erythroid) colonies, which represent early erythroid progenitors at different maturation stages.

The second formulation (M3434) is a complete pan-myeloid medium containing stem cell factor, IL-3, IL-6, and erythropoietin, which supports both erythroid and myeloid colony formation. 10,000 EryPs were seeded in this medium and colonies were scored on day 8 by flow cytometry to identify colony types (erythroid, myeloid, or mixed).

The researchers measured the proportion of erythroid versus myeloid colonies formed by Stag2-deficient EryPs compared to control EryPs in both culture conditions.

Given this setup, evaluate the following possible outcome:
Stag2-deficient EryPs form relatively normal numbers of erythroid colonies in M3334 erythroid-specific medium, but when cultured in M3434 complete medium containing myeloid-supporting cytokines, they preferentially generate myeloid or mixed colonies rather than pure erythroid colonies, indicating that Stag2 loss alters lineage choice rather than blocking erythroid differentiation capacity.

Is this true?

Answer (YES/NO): NO